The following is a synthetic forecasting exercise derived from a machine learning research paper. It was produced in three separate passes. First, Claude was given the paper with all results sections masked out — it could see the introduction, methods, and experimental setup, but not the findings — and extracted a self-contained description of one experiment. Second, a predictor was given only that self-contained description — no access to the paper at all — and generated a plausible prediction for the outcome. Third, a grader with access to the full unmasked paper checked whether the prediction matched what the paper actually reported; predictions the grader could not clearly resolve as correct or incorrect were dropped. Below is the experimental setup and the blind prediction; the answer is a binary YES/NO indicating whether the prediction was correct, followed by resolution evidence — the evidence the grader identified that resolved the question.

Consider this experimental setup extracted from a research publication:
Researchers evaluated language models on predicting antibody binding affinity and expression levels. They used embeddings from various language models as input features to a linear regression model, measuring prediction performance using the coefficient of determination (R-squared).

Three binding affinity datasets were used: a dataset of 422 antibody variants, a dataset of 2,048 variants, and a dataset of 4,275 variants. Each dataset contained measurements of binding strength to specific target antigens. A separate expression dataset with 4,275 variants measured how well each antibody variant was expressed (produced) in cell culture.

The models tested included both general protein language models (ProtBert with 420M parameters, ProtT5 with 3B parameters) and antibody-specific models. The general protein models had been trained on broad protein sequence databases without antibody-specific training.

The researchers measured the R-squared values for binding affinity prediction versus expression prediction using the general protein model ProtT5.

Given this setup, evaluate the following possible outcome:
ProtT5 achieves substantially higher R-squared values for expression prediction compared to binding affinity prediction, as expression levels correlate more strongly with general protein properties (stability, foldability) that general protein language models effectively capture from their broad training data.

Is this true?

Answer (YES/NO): YES